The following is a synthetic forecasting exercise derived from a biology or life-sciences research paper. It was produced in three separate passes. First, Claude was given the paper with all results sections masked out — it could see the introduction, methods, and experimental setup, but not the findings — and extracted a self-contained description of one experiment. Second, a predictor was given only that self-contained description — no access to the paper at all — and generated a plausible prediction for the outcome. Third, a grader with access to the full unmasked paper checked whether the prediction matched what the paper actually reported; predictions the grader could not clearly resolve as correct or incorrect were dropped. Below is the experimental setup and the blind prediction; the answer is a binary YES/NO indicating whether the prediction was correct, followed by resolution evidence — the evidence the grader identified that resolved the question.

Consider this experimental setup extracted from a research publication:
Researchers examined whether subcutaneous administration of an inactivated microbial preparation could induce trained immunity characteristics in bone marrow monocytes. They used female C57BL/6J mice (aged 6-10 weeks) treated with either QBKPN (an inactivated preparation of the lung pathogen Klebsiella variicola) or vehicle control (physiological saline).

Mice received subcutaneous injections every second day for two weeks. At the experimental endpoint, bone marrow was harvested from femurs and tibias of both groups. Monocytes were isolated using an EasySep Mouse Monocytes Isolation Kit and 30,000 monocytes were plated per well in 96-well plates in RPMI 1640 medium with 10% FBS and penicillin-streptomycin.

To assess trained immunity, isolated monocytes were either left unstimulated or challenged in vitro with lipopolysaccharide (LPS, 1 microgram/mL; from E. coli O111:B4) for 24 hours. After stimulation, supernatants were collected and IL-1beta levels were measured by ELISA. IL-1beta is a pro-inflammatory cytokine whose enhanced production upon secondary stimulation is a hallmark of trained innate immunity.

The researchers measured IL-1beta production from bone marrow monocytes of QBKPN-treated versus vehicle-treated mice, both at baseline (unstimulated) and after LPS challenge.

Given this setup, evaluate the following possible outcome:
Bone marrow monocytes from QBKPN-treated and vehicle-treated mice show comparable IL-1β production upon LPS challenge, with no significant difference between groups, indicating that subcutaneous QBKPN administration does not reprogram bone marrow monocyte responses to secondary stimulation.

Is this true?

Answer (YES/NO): NO